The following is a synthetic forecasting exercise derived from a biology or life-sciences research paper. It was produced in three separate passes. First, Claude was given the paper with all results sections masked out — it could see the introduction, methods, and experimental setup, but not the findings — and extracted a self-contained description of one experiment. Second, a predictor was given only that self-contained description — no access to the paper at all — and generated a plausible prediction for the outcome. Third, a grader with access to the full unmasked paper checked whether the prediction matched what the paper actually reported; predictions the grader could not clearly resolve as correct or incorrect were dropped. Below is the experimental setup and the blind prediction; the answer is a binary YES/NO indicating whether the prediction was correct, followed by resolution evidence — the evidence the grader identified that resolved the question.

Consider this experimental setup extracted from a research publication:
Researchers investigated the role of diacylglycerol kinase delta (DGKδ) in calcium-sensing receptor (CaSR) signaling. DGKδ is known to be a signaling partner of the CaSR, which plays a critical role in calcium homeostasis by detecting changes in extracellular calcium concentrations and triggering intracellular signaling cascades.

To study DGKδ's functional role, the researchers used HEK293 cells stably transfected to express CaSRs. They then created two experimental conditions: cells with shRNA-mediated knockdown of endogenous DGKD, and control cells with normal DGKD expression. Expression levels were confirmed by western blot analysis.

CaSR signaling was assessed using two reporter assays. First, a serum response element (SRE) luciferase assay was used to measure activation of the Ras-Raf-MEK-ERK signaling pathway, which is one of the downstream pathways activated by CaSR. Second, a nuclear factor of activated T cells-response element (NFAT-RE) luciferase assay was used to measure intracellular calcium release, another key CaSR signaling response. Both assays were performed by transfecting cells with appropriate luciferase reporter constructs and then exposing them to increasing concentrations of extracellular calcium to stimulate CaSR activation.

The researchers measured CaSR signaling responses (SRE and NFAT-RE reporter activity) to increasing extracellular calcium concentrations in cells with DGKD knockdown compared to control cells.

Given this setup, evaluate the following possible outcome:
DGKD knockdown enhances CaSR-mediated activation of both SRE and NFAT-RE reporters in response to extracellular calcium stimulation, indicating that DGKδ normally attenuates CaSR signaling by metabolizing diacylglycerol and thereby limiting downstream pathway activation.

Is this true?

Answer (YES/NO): NO